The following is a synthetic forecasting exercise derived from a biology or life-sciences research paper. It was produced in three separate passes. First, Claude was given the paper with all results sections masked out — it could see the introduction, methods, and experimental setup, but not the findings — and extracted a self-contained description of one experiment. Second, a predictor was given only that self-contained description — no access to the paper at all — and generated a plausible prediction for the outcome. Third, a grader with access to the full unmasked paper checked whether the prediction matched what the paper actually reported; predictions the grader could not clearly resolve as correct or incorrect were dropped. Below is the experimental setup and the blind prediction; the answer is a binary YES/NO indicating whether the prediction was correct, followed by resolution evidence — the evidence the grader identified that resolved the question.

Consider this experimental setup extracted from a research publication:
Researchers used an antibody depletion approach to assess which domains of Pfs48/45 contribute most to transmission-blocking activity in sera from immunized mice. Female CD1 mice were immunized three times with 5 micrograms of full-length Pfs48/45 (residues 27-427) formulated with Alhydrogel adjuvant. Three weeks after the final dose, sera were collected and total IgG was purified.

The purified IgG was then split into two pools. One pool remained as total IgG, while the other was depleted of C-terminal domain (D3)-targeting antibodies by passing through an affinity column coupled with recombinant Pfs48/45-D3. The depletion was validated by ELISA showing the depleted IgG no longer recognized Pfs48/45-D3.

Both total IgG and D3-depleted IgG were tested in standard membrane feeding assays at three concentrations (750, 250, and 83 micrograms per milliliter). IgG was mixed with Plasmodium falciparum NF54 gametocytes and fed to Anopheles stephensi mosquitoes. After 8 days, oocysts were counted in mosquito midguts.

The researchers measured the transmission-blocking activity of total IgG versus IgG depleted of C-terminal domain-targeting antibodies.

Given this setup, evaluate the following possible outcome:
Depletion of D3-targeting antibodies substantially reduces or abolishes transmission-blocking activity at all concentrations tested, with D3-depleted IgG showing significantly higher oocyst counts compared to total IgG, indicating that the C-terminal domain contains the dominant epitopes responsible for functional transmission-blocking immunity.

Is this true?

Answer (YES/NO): NO